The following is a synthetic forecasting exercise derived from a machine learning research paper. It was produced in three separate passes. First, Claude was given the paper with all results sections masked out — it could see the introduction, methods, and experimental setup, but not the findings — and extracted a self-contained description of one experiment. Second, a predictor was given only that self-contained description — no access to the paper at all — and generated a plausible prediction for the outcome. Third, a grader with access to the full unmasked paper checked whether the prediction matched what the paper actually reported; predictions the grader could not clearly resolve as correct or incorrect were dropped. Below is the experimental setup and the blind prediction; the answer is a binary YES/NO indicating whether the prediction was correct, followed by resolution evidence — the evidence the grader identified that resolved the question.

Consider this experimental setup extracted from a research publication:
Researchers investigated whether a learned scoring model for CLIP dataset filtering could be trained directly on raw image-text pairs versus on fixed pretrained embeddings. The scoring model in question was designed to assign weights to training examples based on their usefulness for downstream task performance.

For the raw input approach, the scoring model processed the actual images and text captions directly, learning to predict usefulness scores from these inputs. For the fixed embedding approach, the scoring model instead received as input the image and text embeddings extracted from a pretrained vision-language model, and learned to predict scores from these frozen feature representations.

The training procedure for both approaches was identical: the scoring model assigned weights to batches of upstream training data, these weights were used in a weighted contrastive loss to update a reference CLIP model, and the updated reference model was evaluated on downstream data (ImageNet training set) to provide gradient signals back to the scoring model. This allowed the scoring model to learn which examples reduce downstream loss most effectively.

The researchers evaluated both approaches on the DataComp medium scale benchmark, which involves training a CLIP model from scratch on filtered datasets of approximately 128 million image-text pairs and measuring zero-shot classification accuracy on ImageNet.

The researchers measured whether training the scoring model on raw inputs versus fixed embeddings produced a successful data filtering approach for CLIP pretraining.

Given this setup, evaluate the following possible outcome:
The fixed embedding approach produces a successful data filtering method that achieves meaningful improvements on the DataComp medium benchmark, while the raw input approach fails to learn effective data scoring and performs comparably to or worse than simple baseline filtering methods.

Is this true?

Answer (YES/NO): NO